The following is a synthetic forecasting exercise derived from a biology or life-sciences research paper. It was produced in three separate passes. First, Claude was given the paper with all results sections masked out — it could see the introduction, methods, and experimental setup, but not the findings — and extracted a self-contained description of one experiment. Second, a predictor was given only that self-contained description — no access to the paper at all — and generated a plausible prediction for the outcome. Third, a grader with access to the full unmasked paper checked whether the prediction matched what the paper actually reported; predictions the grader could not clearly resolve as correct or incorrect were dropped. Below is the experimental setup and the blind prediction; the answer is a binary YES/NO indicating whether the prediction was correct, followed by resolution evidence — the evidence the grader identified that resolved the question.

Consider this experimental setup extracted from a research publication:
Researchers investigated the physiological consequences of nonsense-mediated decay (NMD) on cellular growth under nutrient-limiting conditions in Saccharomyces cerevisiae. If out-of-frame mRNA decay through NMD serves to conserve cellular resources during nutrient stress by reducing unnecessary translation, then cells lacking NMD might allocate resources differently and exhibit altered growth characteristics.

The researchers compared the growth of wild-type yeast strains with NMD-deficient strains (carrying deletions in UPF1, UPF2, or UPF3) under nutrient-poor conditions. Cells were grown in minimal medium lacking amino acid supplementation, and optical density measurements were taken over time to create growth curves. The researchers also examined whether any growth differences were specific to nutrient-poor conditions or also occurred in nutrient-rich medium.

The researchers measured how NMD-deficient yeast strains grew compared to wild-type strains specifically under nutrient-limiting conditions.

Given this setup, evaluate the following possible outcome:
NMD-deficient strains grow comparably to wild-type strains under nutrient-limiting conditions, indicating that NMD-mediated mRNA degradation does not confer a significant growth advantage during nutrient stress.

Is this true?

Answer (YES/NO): NO